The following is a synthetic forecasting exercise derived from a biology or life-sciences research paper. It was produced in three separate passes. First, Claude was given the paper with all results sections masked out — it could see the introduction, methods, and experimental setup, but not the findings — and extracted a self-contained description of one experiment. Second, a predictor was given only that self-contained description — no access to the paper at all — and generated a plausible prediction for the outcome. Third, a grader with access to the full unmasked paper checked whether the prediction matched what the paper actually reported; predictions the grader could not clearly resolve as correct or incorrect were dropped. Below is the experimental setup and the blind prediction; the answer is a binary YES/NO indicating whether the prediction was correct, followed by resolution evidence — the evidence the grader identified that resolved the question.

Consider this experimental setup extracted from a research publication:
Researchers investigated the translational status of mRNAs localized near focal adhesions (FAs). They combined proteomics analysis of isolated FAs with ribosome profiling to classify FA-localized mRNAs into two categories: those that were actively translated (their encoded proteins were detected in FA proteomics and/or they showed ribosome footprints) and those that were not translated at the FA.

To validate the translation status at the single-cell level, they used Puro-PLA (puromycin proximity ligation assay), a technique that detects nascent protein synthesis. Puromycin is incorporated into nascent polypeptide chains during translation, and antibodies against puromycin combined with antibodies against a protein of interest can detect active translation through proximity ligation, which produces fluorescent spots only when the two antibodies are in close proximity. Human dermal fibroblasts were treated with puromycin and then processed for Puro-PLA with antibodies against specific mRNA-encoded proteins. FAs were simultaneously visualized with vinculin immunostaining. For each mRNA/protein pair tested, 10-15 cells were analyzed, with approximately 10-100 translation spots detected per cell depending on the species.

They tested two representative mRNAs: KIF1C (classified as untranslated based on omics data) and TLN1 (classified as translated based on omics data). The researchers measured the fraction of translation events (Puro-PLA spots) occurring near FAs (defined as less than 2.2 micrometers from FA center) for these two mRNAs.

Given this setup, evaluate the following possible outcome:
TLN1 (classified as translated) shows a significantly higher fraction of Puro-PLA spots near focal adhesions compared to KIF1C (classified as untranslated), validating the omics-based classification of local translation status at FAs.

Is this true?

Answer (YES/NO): YES